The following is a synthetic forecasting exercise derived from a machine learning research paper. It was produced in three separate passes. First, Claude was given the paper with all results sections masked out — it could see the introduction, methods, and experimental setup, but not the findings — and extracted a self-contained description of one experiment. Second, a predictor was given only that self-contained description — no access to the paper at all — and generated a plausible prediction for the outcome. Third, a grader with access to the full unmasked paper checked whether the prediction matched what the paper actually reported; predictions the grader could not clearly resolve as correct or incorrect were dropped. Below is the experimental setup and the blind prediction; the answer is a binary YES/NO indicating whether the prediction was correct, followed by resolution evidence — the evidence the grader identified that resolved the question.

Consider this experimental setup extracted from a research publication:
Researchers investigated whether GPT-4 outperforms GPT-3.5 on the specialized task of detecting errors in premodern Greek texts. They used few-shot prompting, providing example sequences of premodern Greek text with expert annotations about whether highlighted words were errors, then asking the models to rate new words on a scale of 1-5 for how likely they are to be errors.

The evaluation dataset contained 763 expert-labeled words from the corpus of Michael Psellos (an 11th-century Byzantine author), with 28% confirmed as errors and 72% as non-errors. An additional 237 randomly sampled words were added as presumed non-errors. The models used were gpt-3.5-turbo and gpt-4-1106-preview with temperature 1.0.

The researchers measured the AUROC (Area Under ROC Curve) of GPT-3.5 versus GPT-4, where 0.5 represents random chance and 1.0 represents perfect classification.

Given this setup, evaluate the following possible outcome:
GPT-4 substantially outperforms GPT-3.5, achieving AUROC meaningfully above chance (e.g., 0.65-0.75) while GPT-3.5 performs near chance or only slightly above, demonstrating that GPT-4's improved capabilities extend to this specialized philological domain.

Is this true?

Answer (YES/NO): NO